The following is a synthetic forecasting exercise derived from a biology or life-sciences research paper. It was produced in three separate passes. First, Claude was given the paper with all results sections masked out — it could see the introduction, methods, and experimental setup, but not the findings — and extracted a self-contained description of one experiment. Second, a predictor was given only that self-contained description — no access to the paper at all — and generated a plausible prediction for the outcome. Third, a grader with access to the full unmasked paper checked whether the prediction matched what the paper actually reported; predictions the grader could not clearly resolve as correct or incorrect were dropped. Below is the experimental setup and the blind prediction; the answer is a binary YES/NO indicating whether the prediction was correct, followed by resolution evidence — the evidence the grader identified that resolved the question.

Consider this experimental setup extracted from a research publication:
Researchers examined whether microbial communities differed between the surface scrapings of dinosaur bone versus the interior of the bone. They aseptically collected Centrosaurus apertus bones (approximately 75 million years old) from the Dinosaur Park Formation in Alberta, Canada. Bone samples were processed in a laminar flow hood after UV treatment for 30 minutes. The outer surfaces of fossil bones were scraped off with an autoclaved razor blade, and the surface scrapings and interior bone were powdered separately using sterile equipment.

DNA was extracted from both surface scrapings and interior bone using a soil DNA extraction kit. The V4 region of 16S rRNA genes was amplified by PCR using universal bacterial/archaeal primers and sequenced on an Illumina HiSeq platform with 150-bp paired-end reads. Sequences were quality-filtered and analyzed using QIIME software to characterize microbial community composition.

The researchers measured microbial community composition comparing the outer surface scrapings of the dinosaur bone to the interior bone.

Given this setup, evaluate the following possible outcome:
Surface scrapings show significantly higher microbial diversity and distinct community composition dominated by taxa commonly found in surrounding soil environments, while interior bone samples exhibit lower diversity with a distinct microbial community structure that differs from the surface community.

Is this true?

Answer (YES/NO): NO